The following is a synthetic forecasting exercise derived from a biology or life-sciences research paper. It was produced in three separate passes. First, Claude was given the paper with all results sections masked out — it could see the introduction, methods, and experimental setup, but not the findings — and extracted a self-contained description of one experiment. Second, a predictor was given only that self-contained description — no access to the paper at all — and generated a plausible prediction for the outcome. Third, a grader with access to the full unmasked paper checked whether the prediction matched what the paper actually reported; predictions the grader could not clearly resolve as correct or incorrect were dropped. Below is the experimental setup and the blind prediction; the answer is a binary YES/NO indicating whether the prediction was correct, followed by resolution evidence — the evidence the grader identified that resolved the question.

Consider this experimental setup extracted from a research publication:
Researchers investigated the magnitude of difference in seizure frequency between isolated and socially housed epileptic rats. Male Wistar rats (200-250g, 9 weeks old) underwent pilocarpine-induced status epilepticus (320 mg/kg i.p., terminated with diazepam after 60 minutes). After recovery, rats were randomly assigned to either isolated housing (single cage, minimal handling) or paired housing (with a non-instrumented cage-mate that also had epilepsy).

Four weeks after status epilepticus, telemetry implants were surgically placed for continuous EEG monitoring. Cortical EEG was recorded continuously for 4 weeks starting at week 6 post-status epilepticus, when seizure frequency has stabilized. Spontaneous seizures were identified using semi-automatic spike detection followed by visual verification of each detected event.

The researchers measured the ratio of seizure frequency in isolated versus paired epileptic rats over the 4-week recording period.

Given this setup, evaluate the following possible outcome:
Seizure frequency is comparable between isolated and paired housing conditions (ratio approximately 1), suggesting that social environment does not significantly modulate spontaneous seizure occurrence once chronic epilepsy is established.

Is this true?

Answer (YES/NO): NO